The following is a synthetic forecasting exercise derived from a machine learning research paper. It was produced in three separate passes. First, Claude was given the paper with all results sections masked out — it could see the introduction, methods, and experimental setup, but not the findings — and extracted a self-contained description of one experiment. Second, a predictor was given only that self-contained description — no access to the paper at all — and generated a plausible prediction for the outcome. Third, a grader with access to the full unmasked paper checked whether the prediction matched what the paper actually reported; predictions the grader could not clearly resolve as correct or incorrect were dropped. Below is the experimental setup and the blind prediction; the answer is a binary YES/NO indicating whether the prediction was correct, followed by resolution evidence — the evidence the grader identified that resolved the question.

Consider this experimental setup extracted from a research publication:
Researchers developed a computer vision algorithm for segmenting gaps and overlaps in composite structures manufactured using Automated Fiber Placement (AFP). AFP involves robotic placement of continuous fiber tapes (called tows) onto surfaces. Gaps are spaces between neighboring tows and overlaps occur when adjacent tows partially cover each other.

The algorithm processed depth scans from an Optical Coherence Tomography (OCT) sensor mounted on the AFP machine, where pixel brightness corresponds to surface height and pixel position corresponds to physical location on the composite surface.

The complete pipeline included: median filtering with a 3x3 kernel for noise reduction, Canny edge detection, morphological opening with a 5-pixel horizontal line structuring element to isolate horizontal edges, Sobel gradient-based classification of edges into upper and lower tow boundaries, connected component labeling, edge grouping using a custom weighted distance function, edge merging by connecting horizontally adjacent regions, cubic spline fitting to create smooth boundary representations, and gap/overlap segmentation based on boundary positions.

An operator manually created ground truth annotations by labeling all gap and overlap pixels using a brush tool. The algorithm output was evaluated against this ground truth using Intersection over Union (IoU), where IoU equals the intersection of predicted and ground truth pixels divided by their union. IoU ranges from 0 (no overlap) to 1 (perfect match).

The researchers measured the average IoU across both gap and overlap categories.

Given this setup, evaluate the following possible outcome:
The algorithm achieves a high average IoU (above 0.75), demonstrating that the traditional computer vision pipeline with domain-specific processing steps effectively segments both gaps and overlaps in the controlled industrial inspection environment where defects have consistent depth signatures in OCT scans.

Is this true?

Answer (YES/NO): NO